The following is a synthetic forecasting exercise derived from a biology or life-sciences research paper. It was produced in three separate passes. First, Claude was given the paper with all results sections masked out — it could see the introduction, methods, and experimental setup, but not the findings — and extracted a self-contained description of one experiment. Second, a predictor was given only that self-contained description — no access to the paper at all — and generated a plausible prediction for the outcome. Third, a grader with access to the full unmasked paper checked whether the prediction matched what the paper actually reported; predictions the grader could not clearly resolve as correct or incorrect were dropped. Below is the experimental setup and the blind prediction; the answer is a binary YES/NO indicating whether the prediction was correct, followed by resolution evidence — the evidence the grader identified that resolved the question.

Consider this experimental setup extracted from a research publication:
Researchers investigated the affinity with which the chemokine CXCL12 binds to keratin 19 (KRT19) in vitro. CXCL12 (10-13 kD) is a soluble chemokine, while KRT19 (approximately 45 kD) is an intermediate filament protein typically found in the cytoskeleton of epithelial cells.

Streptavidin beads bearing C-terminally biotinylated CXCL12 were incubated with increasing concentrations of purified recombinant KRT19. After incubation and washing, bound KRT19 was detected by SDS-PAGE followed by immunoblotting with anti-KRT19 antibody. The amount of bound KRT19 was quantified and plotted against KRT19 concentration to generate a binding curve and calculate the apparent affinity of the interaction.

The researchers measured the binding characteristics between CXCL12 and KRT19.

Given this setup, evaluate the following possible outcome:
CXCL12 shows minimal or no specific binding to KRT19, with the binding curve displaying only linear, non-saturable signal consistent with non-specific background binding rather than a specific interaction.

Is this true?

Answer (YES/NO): NO